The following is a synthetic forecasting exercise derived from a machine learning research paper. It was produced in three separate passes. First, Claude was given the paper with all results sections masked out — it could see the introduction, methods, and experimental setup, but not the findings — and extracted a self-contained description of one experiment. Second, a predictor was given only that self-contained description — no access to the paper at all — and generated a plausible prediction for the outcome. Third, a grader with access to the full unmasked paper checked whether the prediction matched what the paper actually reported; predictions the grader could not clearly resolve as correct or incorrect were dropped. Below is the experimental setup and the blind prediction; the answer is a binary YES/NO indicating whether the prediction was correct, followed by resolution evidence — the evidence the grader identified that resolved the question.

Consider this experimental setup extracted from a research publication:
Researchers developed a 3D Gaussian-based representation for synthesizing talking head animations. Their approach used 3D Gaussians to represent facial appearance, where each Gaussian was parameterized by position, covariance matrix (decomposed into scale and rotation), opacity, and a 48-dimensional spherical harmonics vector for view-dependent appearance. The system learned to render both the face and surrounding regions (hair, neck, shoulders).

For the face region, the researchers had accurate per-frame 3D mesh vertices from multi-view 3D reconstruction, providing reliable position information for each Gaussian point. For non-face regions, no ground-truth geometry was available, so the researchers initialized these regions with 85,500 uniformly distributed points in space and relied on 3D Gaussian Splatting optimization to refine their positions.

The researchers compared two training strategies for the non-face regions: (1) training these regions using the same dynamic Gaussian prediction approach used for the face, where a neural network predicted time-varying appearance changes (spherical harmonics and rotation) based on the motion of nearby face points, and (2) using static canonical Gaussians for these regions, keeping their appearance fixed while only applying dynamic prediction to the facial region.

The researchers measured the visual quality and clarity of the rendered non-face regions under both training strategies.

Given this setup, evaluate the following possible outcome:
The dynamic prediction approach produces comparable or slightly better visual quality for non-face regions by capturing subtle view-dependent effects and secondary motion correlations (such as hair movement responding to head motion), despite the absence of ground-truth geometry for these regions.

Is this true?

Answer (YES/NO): NO